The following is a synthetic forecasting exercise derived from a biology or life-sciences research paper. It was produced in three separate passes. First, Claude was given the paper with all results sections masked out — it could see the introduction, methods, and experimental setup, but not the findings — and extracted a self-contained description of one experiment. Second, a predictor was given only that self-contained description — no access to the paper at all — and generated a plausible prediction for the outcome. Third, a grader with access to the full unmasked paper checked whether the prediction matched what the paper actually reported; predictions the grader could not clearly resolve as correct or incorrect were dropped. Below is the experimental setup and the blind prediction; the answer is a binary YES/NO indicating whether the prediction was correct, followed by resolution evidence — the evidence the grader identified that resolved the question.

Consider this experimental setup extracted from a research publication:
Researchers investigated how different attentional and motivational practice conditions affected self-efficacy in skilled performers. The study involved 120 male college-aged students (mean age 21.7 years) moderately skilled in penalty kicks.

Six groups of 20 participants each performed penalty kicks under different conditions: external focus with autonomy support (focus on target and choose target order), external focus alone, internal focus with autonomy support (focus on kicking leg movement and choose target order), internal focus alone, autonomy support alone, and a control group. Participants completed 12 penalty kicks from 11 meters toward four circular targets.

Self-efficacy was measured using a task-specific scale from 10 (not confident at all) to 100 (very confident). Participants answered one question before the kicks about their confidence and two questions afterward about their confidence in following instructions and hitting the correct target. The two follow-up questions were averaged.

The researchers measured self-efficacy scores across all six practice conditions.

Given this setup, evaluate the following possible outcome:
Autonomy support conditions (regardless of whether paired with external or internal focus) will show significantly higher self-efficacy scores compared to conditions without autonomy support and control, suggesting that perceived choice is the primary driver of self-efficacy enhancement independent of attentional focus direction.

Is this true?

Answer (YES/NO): NO